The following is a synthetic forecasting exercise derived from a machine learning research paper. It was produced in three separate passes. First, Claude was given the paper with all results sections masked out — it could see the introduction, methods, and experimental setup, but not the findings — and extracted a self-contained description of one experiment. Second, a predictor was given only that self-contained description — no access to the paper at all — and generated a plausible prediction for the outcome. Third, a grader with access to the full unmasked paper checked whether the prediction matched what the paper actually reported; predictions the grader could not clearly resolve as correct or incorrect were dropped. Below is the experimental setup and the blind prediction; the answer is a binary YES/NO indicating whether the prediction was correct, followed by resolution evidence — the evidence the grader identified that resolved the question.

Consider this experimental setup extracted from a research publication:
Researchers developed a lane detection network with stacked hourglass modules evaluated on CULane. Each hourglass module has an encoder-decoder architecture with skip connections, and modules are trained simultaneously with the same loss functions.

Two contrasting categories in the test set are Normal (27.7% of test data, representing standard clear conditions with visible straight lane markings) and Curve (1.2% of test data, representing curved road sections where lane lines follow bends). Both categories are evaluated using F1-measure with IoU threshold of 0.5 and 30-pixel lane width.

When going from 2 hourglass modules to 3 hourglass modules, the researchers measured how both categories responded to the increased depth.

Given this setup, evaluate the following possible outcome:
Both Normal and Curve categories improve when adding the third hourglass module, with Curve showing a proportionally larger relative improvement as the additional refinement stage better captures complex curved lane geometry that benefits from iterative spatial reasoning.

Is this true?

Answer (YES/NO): NO